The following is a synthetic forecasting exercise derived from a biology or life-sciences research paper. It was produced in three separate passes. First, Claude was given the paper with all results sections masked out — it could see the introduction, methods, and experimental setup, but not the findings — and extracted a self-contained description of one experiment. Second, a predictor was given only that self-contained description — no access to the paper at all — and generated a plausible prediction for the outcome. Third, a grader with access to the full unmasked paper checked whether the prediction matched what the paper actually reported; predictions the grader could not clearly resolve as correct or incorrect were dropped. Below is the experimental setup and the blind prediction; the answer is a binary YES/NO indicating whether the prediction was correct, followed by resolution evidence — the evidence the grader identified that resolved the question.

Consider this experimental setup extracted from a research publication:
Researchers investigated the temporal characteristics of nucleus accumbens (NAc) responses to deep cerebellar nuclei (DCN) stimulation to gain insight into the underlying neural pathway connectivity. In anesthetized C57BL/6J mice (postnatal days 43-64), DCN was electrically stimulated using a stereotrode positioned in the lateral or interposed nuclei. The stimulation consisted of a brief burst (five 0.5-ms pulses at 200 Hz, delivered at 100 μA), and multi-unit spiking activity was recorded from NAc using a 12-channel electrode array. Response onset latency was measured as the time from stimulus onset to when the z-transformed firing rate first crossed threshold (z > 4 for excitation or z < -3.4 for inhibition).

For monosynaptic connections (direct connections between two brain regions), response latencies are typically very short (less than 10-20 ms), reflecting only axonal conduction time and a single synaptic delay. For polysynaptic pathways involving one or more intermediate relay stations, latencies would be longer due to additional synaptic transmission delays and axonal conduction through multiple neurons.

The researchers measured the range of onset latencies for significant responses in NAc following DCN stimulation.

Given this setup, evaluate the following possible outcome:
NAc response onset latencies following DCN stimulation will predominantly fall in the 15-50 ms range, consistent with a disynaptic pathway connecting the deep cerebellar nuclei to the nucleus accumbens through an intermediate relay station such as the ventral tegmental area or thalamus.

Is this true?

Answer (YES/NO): NO